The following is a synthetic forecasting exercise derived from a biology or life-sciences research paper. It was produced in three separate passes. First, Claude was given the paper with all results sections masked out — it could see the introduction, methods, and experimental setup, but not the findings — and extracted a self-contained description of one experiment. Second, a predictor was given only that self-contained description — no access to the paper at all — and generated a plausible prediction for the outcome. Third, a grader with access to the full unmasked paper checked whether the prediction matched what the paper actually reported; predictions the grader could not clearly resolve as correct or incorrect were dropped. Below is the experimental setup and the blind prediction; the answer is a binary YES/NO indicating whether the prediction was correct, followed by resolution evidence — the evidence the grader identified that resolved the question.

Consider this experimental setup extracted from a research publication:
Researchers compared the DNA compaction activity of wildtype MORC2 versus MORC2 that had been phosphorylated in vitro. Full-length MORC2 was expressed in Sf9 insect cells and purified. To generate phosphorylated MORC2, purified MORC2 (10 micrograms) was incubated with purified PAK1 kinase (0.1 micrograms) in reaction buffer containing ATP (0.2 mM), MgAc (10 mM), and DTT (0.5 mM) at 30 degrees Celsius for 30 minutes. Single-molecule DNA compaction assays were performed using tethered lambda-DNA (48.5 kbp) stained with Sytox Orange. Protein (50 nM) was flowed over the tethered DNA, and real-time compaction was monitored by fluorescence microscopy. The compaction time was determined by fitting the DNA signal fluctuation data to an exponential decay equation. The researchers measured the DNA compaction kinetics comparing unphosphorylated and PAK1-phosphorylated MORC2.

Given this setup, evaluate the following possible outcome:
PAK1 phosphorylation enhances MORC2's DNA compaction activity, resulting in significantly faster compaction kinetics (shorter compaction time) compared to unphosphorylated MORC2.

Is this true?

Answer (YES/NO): NO